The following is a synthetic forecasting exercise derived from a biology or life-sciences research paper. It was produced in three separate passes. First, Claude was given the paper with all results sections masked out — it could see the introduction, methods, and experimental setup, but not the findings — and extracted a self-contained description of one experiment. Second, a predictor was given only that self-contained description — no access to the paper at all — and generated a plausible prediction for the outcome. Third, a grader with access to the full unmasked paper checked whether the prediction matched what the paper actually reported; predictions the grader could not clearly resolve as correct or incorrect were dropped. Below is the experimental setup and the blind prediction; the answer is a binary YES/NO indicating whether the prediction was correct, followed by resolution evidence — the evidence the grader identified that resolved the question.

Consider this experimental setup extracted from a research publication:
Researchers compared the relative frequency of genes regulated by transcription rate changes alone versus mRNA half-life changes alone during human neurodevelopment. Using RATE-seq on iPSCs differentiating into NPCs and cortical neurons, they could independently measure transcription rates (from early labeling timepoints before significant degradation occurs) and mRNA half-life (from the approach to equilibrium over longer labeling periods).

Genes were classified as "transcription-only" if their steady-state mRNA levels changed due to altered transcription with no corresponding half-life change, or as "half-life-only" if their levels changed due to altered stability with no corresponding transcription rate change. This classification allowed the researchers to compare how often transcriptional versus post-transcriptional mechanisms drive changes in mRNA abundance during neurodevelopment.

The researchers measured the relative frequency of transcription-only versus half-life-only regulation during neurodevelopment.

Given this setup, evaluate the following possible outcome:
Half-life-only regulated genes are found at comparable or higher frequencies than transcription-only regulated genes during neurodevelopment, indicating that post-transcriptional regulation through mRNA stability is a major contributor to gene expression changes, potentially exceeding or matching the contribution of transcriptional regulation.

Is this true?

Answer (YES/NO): YES